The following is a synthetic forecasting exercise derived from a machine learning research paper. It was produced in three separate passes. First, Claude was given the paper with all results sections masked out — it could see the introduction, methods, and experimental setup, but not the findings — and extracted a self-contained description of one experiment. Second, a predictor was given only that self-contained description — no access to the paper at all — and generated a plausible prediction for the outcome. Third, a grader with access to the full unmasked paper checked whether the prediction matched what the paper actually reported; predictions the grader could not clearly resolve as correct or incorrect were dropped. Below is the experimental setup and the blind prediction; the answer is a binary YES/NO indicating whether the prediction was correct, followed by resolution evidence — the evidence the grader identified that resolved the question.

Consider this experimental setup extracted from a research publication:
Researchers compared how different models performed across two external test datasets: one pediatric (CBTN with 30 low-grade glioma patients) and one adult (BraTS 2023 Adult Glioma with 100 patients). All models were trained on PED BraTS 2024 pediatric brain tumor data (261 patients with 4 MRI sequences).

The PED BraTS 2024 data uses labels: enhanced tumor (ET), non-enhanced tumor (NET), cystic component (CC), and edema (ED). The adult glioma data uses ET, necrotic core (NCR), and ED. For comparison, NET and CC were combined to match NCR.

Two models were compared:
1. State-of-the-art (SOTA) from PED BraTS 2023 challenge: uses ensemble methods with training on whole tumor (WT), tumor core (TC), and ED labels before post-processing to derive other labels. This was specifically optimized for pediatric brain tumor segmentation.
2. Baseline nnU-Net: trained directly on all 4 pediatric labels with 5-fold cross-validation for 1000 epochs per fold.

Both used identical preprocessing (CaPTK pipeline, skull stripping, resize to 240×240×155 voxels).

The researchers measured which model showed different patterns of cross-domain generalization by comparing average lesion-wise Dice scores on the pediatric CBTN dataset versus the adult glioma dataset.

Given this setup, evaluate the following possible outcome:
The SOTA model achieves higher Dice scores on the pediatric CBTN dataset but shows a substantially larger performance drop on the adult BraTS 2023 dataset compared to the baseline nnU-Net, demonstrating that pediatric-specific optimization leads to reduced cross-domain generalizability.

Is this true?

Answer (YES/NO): YES